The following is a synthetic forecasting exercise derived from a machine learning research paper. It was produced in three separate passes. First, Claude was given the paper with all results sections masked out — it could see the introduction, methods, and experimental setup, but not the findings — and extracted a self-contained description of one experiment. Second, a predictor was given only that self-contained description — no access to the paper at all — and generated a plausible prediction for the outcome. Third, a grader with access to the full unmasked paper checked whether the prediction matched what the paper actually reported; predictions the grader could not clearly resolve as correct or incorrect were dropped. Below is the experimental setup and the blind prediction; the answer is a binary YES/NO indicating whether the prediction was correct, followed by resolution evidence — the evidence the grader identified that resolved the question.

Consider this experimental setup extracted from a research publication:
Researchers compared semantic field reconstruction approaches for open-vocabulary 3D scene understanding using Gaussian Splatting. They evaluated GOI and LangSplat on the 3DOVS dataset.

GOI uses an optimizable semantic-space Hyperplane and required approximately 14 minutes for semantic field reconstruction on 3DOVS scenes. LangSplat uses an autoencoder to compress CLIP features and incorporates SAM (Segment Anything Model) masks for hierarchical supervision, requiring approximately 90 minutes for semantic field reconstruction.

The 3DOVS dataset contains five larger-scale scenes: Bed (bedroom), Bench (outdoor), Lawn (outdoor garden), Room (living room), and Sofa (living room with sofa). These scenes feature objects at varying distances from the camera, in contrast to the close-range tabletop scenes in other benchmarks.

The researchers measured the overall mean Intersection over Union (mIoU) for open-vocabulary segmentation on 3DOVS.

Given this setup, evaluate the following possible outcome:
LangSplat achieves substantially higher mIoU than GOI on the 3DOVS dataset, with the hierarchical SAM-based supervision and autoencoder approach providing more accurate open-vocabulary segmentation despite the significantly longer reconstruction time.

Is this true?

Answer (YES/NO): YES